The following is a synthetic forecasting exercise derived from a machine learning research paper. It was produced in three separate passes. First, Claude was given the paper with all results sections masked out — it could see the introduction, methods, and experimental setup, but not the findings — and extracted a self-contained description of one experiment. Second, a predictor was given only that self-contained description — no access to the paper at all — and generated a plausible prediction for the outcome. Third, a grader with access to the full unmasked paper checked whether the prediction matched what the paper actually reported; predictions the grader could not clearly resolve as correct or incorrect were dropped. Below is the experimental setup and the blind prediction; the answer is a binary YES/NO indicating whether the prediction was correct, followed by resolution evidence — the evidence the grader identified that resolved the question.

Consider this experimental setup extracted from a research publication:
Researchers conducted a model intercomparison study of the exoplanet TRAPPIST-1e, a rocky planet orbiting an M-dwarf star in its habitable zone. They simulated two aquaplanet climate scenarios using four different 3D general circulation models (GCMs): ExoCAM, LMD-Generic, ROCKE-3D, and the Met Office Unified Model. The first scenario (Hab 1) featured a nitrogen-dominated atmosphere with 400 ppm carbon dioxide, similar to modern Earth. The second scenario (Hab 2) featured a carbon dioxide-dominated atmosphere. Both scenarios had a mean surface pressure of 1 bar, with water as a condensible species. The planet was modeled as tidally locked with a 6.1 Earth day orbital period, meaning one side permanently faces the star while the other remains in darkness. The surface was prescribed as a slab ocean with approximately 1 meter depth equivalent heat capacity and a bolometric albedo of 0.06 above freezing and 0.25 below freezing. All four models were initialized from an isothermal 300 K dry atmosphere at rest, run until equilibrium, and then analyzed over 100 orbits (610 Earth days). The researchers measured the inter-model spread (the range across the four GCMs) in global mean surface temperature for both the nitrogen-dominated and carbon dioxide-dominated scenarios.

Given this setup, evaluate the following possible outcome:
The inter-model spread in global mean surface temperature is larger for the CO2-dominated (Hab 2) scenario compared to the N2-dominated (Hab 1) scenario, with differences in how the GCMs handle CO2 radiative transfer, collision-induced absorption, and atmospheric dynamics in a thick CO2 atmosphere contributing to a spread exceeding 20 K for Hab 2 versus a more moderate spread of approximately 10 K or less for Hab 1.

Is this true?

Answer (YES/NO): NO